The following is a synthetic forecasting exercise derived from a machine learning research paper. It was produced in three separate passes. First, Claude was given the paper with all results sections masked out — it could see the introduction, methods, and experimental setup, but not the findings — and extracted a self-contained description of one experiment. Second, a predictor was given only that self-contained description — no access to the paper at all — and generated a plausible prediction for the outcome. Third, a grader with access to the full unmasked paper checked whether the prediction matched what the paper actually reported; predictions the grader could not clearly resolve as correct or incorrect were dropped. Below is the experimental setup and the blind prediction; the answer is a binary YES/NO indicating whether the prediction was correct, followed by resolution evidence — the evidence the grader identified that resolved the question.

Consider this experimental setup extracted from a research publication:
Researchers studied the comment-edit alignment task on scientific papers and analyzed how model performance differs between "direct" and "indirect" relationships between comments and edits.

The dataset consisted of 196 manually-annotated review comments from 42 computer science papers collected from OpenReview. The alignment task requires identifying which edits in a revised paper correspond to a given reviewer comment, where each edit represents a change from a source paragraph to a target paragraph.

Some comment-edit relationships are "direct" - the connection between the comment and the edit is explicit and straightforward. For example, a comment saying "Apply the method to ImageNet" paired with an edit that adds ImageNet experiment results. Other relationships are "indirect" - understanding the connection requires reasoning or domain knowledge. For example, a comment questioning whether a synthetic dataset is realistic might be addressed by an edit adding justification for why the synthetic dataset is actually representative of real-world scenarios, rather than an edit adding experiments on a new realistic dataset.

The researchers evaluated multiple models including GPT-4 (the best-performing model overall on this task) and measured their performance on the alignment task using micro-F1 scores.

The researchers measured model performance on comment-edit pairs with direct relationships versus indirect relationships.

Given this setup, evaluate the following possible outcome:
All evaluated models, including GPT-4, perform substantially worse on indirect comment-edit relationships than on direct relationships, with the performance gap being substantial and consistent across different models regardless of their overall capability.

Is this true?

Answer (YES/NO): NO